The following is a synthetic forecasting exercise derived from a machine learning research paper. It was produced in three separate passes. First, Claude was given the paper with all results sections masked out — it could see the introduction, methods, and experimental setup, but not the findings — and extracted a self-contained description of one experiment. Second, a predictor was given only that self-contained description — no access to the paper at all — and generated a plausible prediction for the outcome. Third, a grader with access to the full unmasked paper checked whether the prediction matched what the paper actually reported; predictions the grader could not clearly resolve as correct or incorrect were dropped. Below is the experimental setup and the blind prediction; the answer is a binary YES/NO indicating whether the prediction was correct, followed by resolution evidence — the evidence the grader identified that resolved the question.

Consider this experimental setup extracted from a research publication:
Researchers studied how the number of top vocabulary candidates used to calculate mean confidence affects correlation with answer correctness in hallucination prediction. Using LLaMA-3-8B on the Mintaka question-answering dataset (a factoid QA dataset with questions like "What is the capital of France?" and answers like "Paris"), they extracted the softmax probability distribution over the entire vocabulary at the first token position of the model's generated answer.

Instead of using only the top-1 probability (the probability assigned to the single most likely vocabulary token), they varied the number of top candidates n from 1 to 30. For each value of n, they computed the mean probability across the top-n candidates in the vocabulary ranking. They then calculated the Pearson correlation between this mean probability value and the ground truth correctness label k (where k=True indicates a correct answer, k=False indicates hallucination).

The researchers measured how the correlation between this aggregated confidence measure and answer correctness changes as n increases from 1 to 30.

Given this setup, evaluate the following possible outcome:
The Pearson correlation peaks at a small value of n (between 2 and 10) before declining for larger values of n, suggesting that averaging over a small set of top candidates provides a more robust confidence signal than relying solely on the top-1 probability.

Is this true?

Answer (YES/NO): NO